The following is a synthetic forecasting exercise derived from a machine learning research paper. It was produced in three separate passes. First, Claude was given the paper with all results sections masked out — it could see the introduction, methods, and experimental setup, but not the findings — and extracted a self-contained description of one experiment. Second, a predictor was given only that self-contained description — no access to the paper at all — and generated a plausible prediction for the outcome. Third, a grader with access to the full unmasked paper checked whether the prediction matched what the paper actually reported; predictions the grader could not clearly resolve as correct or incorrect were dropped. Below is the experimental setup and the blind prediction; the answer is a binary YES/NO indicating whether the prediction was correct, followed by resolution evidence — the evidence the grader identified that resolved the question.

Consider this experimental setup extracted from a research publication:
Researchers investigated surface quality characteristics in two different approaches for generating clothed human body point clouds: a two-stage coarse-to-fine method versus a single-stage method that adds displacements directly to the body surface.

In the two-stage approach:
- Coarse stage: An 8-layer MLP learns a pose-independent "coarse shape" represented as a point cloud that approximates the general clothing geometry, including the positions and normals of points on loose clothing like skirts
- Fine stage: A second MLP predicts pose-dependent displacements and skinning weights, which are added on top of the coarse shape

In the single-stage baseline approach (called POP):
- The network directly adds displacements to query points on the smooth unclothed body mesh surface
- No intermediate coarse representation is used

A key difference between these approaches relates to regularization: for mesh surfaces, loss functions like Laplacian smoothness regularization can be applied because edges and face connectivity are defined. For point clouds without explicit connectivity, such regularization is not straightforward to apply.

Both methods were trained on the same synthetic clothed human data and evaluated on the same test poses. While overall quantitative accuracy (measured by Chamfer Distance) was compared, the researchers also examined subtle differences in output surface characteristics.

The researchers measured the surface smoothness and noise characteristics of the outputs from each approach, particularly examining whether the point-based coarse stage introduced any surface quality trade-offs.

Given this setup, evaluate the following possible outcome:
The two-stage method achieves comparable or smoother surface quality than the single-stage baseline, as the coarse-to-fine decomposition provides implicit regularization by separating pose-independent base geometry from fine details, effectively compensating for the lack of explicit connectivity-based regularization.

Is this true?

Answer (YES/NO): NO